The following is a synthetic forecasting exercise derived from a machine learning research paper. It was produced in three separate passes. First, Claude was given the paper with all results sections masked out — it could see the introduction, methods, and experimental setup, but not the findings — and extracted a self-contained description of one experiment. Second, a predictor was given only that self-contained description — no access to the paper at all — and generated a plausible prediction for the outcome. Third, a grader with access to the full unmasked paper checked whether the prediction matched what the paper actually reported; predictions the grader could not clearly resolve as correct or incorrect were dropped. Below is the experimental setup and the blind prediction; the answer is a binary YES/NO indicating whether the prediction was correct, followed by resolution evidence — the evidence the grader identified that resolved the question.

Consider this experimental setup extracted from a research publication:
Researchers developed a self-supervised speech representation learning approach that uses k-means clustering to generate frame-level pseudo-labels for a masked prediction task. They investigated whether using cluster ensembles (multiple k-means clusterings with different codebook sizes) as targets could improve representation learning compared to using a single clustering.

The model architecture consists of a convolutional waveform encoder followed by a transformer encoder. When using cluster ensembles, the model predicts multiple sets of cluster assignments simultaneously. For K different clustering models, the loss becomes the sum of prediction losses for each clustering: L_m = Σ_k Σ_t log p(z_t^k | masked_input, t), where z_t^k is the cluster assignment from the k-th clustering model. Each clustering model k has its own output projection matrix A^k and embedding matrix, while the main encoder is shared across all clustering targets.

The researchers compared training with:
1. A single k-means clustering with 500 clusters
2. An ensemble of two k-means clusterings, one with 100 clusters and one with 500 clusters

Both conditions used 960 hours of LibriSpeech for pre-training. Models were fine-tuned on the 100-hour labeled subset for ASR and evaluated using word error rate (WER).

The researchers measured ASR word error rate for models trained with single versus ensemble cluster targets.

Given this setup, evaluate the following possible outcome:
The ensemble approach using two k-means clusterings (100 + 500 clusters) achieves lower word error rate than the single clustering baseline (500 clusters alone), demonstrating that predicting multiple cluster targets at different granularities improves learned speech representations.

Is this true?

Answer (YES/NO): YES